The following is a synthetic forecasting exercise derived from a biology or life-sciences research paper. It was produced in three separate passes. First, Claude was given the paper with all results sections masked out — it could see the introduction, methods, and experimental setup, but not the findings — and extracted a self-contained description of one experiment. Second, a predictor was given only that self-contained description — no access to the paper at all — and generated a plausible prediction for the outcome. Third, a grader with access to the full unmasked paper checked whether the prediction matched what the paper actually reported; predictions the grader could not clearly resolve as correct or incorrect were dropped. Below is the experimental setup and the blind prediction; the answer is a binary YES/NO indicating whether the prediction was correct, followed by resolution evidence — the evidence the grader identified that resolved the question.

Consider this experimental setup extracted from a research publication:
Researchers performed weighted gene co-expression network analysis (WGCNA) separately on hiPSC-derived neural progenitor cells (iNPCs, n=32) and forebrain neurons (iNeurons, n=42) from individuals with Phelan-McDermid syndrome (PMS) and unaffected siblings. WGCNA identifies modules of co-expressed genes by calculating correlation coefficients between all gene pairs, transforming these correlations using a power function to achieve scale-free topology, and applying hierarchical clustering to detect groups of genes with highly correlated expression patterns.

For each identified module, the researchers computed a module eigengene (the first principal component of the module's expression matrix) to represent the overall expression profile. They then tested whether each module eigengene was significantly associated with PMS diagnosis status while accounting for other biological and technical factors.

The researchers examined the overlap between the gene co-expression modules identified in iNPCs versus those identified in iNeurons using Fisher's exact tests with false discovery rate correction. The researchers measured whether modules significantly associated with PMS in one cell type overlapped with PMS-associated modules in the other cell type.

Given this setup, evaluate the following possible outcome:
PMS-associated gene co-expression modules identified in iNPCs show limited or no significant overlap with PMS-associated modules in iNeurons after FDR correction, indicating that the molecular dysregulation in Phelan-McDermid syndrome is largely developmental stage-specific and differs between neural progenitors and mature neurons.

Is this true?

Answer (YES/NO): NO